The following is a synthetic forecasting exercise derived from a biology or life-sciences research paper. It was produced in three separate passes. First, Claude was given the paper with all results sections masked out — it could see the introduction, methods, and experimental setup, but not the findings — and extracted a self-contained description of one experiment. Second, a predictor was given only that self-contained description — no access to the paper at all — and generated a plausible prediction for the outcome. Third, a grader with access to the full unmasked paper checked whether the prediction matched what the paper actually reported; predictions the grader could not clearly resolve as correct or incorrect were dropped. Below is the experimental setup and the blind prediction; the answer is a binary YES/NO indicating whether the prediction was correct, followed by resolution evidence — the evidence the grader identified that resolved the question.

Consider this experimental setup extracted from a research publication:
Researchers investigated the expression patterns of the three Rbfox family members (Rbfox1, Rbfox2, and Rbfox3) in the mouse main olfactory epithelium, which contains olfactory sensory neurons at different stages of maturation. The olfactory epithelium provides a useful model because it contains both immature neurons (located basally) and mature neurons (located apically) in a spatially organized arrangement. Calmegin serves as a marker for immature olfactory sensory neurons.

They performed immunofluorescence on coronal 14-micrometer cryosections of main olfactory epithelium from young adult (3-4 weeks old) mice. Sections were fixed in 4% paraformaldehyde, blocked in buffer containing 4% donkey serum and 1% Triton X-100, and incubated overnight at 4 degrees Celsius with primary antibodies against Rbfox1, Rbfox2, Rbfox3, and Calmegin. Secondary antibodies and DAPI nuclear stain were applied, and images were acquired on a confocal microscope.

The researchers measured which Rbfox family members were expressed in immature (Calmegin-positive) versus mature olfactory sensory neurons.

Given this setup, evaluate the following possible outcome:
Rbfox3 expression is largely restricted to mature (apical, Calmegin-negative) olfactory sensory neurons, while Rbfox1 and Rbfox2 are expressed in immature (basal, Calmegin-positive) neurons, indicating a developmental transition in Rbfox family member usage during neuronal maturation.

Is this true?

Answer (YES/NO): NO